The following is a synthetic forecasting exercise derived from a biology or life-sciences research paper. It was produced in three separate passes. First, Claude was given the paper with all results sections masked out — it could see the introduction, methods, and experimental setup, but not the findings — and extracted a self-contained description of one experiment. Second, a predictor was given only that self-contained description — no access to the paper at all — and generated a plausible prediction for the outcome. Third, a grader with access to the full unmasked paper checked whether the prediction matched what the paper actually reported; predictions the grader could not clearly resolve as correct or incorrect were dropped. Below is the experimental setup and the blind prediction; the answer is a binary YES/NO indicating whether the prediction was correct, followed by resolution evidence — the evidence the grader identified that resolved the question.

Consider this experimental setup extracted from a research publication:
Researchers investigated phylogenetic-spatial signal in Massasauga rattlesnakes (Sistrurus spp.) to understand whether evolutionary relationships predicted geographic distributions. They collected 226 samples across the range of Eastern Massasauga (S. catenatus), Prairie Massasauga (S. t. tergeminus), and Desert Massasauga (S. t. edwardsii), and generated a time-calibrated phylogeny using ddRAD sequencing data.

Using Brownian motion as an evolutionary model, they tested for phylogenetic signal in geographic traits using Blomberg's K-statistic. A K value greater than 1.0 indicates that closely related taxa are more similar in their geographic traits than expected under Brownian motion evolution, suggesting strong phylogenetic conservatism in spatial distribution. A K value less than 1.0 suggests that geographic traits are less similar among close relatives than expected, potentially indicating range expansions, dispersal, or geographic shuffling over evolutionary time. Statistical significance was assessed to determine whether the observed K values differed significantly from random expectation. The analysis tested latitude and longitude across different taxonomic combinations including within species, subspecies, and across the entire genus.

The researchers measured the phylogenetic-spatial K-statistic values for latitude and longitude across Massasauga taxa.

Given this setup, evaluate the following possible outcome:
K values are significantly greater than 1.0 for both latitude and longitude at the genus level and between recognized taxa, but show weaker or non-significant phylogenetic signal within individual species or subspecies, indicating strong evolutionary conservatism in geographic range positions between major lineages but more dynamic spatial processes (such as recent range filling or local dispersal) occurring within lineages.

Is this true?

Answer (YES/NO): NO